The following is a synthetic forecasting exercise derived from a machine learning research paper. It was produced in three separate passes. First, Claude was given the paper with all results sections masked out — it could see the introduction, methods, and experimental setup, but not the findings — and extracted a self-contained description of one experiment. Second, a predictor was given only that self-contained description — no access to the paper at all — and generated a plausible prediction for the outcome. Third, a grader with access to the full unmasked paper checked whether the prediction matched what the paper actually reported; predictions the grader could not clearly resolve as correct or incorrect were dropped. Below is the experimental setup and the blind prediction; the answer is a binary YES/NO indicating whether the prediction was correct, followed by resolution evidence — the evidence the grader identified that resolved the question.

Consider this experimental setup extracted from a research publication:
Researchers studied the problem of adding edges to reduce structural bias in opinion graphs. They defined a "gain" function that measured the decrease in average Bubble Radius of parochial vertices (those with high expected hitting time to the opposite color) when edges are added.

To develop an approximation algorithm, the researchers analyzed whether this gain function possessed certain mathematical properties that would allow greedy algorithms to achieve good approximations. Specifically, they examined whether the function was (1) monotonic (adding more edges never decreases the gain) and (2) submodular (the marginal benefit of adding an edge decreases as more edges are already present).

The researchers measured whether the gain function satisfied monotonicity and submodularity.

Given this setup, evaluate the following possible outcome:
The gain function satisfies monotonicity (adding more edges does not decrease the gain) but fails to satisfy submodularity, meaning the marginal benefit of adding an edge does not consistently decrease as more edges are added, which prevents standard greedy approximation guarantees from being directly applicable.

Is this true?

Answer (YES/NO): NO